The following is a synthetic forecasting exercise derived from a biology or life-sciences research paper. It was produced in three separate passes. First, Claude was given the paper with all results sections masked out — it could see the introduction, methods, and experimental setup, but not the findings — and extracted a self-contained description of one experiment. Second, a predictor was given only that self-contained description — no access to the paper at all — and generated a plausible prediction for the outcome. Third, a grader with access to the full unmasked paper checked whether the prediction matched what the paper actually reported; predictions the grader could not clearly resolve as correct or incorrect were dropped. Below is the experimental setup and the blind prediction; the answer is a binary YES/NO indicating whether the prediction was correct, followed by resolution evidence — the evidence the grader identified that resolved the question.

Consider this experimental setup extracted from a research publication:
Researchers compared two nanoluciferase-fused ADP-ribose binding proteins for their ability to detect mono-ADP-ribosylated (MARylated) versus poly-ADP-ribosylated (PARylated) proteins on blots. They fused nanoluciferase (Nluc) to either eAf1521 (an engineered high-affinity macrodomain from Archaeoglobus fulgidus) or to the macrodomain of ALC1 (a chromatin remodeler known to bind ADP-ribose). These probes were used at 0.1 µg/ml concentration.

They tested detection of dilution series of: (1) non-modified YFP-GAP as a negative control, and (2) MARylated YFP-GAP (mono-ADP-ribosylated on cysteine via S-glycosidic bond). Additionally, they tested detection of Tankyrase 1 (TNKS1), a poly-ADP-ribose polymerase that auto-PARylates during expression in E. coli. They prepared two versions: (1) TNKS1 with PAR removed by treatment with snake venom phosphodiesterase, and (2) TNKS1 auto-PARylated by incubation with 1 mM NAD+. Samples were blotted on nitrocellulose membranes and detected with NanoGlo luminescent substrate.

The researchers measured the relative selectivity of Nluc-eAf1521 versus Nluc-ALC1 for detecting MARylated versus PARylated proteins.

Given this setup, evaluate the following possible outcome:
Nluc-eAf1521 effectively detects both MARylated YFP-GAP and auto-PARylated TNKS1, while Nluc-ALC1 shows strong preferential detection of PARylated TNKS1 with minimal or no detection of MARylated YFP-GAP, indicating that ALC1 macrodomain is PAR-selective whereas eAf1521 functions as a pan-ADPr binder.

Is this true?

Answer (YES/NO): YES